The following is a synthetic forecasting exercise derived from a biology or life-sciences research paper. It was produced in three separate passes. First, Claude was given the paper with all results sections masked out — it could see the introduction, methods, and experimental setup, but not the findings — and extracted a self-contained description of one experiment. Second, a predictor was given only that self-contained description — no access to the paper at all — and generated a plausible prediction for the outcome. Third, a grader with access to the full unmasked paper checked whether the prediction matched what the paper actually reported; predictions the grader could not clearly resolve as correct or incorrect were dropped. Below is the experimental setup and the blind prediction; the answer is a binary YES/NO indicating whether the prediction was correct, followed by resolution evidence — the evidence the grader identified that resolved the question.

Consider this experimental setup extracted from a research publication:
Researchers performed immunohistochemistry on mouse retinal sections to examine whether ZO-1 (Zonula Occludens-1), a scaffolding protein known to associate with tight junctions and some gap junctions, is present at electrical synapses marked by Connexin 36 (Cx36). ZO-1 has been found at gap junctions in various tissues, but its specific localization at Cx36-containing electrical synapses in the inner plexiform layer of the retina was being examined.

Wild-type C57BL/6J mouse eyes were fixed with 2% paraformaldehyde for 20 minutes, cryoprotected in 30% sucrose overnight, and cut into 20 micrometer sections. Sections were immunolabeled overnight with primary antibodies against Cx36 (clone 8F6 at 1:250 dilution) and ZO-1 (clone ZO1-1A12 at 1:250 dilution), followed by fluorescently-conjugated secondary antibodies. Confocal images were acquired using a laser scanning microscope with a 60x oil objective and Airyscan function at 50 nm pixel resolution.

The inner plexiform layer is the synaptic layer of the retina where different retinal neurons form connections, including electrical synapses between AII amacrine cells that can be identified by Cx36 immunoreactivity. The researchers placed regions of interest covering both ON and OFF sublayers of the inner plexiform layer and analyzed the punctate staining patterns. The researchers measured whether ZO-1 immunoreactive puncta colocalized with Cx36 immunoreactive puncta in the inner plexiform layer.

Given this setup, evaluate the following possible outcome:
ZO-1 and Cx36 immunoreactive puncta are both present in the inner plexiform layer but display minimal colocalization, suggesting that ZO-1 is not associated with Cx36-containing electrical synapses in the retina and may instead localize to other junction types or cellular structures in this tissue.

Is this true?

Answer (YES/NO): NO